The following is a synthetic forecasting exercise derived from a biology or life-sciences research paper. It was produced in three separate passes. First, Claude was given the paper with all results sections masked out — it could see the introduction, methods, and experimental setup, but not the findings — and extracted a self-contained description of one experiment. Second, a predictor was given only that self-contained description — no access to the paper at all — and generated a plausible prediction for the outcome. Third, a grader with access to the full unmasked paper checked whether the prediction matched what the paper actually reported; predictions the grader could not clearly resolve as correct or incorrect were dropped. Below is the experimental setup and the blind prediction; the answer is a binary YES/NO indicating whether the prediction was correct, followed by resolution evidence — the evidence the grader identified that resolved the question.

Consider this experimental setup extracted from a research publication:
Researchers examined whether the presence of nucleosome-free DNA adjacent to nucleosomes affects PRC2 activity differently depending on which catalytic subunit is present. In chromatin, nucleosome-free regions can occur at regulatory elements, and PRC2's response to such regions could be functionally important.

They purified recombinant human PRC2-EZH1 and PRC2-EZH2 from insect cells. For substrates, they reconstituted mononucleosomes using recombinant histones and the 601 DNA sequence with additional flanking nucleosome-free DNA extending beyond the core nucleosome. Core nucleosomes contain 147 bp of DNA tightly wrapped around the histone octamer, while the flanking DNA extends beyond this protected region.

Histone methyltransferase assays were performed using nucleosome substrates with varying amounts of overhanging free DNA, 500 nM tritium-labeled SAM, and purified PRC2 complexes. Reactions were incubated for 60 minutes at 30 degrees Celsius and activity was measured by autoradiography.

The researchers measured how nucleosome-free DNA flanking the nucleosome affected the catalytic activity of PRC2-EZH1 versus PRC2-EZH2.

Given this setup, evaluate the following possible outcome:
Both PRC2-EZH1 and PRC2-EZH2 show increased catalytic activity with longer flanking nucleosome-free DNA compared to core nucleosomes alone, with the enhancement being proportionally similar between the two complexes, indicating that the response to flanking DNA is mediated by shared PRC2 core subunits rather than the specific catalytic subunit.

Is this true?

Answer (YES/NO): NO